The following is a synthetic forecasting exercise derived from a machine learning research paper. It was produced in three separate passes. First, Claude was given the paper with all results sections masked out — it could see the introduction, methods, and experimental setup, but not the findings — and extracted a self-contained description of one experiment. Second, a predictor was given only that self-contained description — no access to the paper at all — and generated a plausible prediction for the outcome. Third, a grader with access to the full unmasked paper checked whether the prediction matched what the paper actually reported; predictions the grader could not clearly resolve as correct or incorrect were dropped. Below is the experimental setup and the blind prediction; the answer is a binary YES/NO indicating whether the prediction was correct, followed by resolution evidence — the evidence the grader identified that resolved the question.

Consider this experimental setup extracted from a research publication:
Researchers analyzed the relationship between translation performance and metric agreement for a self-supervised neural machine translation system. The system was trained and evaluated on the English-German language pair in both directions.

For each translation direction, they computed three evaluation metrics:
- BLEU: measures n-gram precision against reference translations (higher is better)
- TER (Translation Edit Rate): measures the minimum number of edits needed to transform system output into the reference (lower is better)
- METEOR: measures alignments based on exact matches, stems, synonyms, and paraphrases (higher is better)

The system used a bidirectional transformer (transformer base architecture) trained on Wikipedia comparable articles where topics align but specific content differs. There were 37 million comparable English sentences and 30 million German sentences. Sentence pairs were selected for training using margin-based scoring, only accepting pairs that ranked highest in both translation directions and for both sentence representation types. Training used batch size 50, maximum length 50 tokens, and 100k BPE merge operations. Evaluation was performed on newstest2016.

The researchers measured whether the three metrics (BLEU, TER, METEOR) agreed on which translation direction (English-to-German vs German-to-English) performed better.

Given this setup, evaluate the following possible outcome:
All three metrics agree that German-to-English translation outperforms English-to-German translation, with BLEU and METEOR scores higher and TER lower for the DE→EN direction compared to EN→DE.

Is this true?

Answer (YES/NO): NO